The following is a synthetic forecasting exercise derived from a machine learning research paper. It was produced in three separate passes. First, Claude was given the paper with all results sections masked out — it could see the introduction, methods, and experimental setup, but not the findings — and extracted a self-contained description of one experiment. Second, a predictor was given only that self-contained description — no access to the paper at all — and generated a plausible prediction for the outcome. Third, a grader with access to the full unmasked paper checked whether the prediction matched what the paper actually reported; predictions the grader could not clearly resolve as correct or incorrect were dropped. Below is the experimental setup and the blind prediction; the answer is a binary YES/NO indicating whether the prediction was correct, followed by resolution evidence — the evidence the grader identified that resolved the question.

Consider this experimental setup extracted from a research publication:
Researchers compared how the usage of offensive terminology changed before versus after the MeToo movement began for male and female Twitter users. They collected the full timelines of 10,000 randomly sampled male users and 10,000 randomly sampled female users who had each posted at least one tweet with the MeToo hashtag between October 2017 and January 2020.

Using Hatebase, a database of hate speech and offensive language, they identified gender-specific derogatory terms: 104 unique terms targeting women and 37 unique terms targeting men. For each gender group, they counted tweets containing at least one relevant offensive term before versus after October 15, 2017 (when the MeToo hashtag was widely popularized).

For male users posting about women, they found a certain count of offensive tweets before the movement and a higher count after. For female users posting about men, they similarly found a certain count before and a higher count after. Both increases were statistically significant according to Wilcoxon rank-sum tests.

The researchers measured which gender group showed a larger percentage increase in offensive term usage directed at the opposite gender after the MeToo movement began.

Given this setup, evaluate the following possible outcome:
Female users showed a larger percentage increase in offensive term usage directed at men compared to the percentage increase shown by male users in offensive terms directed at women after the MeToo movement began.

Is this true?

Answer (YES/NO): YES